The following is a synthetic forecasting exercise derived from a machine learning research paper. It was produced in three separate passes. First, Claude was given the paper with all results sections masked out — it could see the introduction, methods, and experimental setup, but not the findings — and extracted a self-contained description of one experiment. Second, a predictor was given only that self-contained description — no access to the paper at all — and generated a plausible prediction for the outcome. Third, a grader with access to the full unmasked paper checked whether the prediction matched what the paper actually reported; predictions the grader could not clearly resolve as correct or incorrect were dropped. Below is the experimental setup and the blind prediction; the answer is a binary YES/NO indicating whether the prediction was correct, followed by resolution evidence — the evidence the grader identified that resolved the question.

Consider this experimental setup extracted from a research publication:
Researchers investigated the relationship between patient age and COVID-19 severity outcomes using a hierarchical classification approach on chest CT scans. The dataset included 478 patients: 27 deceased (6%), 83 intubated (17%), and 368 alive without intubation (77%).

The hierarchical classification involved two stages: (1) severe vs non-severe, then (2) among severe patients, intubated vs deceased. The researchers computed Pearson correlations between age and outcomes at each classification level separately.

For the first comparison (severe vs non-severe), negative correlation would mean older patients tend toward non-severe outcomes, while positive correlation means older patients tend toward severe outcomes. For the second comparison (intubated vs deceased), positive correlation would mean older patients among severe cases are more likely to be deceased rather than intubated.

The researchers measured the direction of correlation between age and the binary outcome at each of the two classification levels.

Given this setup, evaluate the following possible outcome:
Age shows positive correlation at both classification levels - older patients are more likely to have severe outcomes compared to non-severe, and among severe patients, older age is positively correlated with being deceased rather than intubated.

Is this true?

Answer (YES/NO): NO